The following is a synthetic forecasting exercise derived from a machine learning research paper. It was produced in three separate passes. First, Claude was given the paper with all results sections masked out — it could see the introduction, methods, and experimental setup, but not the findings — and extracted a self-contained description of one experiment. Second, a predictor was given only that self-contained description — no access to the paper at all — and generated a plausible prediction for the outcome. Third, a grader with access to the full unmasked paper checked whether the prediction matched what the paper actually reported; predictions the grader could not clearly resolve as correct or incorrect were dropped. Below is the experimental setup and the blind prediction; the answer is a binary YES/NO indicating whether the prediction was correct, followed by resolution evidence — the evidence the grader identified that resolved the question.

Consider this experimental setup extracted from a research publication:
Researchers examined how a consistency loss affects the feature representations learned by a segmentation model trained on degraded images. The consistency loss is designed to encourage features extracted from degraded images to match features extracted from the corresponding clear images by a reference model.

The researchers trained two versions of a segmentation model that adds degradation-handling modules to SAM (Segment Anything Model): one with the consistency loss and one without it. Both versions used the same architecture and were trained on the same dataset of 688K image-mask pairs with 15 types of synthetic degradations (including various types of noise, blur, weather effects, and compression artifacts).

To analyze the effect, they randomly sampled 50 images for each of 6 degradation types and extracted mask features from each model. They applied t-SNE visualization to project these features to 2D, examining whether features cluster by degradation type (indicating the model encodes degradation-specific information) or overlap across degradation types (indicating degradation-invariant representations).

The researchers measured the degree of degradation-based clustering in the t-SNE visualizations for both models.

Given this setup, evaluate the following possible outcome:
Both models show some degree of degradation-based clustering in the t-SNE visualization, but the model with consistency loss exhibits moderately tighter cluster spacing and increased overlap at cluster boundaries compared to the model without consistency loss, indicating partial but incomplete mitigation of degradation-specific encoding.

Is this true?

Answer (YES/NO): NO